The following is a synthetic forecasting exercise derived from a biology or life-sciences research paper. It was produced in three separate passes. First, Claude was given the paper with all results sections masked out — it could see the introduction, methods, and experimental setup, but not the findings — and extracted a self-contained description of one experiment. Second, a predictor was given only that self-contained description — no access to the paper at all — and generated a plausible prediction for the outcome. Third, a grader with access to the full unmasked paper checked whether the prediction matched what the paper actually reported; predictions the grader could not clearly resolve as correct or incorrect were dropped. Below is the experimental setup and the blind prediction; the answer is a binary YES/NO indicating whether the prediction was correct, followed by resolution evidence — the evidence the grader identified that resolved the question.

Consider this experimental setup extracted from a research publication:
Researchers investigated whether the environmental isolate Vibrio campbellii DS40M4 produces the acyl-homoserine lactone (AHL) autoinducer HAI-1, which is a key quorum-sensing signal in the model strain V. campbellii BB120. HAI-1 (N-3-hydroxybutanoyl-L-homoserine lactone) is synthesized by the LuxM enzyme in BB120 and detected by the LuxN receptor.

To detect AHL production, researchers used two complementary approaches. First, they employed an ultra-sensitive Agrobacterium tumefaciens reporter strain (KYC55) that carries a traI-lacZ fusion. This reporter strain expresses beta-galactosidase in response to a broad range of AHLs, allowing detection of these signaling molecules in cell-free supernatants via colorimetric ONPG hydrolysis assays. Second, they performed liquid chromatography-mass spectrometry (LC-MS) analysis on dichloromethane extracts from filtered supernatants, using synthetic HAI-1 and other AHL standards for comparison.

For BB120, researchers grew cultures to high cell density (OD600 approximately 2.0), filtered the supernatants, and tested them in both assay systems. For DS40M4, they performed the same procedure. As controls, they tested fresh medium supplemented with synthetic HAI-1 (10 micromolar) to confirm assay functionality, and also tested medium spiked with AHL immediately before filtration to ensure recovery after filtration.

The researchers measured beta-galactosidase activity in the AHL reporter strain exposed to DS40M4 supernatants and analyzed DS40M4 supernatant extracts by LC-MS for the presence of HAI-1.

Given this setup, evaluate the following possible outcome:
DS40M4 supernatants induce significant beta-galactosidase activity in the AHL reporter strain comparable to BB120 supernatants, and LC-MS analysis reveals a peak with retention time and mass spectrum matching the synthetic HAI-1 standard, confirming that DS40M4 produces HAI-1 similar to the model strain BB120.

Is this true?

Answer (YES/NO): NO